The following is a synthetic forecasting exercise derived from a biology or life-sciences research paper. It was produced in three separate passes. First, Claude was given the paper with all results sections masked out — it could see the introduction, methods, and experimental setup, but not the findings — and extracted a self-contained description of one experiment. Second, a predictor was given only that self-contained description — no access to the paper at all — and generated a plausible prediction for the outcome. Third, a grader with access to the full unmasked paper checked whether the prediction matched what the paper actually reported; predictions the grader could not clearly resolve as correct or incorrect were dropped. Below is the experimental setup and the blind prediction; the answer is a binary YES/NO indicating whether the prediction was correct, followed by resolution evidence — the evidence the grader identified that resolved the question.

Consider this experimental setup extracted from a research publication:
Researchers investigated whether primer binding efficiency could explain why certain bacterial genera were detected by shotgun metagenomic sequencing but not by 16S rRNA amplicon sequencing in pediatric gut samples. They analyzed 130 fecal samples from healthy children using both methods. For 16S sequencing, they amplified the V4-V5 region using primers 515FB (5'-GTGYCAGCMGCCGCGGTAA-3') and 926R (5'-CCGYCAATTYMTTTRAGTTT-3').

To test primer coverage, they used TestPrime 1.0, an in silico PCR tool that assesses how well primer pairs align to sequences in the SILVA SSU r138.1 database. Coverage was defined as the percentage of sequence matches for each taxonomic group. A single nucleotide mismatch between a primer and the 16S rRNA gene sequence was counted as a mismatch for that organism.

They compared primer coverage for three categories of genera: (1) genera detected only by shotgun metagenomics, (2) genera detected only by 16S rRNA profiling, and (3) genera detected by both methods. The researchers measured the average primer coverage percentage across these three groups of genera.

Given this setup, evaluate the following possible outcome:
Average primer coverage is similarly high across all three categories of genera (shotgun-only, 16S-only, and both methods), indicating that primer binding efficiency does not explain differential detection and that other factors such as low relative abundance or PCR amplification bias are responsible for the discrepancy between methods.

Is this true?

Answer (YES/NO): NO